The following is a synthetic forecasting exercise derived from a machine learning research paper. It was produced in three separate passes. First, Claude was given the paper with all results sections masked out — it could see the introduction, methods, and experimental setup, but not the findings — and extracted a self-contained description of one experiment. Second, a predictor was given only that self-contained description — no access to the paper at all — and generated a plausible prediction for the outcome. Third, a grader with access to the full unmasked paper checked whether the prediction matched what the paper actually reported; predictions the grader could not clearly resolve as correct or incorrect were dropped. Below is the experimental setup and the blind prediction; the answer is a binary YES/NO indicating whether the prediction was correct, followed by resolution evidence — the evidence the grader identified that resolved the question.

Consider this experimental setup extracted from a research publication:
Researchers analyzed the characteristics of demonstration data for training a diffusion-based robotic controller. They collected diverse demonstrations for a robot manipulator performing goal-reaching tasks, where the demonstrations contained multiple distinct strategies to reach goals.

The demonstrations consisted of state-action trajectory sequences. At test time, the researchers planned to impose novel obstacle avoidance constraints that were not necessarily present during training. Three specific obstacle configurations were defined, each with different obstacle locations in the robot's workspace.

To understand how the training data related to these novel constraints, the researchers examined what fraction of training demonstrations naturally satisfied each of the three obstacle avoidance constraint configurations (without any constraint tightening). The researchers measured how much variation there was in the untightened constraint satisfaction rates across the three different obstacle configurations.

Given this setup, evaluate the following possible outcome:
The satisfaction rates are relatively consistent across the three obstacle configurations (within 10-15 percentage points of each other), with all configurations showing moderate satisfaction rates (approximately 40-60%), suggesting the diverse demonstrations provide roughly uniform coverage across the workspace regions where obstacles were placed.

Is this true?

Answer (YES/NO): NO